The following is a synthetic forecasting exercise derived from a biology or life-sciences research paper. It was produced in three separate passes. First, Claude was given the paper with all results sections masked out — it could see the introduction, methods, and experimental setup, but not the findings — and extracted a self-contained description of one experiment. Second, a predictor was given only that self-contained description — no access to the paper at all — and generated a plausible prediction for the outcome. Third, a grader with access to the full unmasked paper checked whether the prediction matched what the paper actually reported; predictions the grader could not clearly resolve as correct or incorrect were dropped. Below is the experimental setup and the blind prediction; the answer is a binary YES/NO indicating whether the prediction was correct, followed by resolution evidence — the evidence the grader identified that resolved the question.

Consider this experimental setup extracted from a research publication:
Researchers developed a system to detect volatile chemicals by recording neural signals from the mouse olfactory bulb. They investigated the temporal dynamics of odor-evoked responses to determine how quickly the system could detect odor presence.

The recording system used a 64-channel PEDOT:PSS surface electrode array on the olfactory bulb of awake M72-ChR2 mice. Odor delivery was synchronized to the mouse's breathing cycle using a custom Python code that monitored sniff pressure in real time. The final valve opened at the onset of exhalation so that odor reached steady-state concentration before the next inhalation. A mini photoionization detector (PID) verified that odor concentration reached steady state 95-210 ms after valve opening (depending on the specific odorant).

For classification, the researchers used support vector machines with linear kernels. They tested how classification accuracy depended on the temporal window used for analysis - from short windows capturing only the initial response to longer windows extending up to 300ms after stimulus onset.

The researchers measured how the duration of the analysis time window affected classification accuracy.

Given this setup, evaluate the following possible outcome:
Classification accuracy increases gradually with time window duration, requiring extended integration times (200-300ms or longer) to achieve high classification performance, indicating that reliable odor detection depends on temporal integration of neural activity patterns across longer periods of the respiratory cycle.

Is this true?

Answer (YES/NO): NO